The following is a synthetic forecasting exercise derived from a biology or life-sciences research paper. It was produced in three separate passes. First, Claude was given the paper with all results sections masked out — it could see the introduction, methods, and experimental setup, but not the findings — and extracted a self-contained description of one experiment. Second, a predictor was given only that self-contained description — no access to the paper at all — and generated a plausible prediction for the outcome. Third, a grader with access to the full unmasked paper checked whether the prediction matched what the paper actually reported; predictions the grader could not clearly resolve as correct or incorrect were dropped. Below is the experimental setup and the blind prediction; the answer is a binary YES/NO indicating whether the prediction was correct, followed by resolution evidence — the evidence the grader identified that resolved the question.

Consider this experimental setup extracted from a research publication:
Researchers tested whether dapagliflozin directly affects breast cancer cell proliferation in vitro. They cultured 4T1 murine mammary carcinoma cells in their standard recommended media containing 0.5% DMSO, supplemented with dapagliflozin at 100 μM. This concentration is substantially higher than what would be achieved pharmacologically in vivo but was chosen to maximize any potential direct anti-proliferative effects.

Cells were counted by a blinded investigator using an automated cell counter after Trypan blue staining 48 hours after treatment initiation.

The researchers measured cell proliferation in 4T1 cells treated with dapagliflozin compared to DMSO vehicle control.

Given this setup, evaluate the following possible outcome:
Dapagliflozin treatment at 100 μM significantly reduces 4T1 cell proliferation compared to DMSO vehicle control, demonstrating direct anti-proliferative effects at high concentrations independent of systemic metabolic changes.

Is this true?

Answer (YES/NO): NO